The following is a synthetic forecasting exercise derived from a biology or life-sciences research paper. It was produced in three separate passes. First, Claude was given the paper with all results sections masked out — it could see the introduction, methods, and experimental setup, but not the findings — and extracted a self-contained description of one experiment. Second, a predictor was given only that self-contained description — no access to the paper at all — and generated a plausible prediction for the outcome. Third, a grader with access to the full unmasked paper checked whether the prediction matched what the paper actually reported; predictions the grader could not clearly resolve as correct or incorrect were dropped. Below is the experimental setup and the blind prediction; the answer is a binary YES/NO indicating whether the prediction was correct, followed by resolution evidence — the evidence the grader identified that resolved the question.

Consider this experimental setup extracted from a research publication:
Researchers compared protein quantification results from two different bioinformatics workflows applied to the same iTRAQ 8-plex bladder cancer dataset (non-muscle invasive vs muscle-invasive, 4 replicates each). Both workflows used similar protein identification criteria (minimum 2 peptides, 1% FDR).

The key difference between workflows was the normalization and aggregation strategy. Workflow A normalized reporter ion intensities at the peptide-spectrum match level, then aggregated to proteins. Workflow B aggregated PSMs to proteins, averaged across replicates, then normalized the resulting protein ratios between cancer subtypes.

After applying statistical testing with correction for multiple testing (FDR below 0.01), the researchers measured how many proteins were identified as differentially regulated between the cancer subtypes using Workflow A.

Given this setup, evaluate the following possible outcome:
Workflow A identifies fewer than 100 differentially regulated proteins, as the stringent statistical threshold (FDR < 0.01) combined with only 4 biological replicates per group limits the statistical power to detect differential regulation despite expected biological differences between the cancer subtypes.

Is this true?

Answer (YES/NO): YES